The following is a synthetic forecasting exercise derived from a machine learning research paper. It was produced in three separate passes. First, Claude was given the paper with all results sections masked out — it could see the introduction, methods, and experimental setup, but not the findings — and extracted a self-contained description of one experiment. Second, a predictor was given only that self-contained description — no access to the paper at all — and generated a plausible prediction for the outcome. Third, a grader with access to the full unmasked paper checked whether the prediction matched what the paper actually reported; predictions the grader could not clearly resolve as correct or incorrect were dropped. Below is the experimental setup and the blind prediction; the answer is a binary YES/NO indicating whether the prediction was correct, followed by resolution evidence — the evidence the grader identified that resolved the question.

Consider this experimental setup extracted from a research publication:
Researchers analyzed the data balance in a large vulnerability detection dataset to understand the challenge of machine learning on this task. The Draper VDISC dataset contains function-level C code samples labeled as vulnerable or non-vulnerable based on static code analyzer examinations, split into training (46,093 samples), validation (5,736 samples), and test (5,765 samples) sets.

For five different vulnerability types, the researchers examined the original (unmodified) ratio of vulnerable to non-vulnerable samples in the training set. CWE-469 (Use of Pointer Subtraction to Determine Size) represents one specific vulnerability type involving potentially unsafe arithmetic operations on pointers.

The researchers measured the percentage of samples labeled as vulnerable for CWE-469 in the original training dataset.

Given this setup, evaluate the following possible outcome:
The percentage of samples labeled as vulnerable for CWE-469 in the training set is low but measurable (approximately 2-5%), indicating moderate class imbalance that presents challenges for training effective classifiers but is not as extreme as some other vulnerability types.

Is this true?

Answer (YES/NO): NO